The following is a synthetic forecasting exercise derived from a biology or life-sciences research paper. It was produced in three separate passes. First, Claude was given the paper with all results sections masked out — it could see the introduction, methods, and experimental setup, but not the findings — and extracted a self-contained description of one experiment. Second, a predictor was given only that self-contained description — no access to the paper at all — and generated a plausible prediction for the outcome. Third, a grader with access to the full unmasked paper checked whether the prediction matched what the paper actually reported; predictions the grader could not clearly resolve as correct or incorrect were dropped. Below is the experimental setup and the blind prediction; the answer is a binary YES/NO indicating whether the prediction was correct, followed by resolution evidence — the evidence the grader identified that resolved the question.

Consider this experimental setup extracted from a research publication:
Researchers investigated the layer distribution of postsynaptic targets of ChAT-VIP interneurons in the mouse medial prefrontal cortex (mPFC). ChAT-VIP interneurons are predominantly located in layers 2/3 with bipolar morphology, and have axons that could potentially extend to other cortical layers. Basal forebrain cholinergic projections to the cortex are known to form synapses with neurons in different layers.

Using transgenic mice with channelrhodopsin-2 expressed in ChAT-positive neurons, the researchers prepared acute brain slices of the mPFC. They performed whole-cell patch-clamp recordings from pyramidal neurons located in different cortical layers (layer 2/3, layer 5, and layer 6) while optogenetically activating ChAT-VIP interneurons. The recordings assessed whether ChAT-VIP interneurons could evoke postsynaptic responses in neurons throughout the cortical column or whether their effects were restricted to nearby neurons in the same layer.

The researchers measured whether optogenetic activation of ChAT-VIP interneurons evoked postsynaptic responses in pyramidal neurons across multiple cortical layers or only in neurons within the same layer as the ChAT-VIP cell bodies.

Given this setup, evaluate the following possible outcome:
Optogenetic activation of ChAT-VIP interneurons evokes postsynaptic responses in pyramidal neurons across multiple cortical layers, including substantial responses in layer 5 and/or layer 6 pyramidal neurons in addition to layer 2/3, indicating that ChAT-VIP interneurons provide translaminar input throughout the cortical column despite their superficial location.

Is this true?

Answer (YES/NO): YES